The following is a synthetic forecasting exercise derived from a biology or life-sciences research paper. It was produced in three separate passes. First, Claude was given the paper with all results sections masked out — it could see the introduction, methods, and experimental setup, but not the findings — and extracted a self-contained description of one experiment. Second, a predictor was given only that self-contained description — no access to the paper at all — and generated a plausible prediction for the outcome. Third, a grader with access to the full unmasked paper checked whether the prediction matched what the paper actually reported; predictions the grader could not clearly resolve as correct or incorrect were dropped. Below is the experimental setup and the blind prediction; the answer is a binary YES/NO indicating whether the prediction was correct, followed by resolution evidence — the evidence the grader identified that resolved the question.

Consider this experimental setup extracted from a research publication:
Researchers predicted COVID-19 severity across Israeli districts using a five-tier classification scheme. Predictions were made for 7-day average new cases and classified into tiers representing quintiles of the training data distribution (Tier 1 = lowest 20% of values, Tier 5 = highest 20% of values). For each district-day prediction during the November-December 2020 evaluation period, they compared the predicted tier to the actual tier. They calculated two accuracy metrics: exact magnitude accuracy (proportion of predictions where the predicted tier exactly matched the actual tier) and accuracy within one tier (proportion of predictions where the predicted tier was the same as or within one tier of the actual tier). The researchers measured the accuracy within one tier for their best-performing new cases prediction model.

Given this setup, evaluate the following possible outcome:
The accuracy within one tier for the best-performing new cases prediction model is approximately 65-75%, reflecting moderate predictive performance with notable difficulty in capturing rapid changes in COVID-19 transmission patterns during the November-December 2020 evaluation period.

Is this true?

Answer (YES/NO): NO